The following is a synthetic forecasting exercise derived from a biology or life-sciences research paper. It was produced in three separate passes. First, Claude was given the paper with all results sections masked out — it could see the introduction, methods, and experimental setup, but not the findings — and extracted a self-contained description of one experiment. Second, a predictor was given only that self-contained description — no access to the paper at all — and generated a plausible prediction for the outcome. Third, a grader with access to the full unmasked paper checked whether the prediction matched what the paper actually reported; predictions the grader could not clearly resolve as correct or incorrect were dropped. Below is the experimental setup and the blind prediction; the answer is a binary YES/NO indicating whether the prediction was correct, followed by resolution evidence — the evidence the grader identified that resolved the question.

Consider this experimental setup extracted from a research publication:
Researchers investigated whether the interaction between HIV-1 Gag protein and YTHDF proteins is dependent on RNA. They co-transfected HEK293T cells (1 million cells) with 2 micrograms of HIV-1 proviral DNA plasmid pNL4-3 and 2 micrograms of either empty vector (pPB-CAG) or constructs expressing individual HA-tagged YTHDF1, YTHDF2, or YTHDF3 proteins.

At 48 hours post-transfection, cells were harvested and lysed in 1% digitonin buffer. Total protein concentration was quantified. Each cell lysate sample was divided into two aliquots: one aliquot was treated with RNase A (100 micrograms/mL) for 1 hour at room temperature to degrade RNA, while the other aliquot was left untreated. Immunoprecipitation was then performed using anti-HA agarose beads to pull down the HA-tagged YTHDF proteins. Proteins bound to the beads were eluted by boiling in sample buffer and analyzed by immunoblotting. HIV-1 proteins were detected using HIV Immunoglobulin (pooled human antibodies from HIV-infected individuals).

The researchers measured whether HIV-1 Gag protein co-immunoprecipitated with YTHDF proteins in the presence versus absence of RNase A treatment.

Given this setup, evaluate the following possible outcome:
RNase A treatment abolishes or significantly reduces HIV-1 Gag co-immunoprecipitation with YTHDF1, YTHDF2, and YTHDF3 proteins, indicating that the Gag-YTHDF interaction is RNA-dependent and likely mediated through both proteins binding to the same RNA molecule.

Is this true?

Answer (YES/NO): YES